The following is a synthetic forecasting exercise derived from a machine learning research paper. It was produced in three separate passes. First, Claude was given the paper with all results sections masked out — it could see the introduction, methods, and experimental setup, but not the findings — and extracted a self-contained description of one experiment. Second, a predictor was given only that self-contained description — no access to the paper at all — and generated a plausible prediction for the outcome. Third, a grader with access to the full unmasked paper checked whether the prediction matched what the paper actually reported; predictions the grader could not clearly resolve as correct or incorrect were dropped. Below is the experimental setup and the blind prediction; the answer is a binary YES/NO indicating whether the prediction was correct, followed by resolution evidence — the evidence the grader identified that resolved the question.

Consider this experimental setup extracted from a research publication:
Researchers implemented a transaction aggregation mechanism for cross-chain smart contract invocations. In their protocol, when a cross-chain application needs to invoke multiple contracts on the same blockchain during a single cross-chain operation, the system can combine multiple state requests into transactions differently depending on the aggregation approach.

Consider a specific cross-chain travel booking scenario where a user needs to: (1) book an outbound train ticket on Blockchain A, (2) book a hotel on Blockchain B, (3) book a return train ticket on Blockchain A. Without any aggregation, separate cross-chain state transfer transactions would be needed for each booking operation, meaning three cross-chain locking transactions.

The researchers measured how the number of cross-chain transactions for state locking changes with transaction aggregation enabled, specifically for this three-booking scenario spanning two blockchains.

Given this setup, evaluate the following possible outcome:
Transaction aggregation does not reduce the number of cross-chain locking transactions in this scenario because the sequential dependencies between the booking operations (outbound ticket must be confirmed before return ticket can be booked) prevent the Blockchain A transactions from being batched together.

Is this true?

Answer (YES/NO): NO